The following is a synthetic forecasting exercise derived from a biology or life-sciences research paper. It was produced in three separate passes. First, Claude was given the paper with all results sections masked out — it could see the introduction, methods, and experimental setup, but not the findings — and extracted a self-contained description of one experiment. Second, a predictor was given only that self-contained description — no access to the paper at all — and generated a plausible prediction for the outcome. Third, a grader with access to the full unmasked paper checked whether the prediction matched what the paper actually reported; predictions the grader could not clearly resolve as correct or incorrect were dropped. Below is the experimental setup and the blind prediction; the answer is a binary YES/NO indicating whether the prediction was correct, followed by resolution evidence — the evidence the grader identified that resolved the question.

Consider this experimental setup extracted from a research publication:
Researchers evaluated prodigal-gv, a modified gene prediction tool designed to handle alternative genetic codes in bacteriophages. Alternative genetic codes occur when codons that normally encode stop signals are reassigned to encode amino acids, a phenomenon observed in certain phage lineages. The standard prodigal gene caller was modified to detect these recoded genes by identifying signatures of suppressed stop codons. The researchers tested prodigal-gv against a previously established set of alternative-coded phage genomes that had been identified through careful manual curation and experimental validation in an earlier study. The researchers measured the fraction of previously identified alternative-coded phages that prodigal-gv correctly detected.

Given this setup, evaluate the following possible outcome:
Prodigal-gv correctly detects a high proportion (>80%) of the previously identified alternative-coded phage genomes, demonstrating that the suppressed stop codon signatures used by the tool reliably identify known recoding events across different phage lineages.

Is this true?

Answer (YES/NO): YES